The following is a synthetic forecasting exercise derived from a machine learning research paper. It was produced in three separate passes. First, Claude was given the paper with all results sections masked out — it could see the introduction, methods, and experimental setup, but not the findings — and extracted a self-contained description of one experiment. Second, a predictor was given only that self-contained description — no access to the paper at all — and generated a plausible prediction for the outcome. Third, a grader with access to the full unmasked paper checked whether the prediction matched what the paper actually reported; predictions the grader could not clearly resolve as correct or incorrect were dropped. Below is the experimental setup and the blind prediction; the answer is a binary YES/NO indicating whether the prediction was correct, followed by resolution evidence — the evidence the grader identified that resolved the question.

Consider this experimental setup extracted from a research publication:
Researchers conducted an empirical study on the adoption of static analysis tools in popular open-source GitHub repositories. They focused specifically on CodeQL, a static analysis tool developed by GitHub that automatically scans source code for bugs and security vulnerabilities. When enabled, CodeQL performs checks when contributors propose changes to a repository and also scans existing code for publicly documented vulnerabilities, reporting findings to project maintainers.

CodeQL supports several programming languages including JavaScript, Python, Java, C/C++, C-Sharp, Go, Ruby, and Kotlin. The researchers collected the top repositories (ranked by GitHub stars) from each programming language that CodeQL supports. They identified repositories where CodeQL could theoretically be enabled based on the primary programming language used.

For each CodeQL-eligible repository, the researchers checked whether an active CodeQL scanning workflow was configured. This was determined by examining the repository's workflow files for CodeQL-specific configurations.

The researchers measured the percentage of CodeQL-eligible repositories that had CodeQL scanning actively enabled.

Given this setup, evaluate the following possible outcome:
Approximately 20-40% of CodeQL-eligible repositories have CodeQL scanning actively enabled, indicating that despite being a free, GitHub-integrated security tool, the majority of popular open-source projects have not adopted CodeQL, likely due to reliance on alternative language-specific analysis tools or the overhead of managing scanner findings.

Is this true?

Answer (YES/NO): NO